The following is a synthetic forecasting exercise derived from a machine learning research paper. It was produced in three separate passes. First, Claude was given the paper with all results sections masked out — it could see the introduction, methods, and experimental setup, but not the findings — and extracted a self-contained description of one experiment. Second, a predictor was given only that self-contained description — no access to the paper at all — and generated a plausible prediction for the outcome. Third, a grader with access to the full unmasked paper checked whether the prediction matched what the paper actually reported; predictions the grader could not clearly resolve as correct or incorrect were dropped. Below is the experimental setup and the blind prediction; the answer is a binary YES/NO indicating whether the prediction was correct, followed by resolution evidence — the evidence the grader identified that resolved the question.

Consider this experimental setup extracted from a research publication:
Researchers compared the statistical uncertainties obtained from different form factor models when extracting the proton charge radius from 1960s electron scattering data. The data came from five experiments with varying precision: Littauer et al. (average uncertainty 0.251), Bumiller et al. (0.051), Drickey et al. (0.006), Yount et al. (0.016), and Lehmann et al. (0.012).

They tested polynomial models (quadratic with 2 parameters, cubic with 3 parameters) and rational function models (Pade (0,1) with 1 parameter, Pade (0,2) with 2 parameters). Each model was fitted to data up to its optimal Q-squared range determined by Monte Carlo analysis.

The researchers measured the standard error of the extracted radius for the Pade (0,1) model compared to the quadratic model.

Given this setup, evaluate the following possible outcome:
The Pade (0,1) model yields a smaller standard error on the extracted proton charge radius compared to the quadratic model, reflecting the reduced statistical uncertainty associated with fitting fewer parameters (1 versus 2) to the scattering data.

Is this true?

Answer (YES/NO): YES